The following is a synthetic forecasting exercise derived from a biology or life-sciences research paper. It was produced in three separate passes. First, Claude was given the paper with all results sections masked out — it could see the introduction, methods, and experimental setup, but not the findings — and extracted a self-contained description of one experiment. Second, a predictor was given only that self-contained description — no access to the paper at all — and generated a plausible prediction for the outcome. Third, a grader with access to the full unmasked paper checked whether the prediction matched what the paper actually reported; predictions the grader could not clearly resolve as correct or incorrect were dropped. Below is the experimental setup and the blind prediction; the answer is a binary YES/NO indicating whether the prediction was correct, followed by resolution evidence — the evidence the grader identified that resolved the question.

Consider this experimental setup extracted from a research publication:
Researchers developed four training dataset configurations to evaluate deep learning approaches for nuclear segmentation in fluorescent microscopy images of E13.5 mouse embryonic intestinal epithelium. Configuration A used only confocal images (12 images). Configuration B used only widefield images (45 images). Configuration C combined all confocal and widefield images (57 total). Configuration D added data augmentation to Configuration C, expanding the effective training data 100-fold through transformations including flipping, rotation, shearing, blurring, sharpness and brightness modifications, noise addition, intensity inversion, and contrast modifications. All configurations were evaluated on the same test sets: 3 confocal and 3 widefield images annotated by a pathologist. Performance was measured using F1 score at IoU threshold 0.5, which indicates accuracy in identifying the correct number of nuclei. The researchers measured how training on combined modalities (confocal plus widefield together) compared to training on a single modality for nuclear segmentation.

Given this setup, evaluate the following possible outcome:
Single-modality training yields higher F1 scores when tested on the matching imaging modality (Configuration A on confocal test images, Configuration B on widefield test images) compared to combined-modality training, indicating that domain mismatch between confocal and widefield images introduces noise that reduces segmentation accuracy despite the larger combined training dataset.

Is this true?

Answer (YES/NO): NO